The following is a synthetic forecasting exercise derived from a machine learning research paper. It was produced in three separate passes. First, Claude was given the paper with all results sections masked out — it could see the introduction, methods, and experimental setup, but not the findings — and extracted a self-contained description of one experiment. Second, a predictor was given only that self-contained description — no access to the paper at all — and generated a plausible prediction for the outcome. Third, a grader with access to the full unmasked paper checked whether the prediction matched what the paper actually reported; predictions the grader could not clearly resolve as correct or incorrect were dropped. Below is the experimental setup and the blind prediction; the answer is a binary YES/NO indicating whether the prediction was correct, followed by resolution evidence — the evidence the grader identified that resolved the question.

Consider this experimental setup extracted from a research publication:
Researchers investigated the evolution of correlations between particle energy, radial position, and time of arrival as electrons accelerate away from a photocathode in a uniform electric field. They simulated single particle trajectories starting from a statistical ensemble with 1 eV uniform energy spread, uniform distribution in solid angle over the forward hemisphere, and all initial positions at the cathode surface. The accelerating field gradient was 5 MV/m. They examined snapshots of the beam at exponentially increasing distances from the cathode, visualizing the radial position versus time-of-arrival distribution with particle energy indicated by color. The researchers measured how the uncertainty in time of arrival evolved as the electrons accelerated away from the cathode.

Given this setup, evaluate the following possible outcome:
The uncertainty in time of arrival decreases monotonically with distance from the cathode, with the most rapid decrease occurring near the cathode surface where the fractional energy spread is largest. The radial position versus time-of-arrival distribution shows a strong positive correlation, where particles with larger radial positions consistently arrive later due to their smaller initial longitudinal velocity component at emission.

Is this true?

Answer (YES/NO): NO